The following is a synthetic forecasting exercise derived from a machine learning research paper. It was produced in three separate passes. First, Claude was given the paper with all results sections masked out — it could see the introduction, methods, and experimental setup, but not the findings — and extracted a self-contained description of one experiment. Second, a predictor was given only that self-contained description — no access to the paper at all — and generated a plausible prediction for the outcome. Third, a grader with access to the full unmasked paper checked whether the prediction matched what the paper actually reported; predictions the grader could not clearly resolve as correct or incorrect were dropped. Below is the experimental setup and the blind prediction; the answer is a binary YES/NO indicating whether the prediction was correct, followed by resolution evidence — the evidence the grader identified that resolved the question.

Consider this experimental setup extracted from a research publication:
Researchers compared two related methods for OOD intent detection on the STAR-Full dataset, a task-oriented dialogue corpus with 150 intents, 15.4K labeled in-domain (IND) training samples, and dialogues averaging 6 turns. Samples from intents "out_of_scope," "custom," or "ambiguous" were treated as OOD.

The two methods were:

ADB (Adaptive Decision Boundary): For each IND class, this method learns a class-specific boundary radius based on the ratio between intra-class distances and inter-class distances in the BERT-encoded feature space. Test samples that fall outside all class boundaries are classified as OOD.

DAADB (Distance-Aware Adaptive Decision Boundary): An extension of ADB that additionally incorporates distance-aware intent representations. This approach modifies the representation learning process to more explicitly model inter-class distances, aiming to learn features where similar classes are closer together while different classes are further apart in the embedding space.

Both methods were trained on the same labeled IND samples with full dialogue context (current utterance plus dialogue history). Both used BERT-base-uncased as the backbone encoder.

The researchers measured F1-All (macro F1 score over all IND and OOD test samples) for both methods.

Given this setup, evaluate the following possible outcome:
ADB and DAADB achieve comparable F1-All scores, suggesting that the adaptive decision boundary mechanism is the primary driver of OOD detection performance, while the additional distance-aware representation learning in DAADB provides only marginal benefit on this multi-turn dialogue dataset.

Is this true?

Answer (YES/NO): NO